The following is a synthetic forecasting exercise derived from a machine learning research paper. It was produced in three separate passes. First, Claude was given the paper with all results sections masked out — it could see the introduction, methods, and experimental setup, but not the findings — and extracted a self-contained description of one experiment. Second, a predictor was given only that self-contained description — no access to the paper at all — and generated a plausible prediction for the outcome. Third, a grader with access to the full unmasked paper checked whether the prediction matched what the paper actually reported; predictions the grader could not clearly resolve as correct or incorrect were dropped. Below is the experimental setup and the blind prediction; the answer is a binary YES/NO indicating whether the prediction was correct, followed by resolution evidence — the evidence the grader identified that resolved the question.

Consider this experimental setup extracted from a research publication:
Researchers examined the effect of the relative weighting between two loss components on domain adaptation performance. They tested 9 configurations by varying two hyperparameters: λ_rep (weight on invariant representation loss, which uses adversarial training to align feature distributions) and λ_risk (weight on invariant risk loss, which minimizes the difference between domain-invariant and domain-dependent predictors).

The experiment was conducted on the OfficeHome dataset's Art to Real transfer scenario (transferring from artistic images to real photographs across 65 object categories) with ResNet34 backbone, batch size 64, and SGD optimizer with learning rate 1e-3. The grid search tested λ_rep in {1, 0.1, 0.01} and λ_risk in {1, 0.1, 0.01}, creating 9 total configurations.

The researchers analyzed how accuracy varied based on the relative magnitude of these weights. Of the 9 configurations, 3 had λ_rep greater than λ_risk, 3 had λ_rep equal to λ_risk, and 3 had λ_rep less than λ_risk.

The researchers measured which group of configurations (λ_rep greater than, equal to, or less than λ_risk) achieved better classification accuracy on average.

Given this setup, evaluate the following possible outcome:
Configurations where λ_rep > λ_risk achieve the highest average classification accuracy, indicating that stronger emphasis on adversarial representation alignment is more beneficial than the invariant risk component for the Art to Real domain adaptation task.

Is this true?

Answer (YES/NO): NO